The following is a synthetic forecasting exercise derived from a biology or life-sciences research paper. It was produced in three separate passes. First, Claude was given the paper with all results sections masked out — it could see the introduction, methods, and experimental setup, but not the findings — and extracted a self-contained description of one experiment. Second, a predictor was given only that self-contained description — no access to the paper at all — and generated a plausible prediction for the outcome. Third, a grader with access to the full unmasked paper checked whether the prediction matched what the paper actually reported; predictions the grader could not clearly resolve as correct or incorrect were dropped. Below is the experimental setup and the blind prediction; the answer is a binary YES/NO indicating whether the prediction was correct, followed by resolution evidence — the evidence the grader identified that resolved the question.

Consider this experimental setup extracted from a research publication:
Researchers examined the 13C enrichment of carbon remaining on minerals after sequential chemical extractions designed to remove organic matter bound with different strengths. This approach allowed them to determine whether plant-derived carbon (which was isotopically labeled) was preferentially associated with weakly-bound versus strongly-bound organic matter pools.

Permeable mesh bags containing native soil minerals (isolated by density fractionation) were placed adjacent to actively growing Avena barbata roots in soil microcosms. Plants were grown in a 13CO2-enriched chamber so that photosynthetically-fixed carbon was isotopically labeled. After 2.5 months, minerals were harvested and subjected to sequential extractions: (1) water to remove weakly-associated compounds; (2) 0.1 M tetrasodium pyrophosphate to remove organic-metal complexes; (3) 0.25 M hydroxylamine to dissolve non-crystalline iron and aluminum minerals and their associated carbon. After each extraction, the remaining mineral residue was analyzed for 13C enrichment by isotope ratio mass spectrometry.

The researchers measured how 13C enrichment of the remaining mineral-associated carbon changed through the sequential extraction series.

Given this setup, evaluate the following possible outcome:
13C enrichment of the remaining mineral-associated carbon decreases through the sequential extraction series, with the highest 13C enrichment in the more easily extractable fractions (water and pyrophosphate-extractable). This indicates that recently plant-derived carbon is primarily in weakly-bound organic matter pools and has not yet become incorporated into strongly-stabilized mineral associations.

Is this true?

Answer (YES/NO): NO